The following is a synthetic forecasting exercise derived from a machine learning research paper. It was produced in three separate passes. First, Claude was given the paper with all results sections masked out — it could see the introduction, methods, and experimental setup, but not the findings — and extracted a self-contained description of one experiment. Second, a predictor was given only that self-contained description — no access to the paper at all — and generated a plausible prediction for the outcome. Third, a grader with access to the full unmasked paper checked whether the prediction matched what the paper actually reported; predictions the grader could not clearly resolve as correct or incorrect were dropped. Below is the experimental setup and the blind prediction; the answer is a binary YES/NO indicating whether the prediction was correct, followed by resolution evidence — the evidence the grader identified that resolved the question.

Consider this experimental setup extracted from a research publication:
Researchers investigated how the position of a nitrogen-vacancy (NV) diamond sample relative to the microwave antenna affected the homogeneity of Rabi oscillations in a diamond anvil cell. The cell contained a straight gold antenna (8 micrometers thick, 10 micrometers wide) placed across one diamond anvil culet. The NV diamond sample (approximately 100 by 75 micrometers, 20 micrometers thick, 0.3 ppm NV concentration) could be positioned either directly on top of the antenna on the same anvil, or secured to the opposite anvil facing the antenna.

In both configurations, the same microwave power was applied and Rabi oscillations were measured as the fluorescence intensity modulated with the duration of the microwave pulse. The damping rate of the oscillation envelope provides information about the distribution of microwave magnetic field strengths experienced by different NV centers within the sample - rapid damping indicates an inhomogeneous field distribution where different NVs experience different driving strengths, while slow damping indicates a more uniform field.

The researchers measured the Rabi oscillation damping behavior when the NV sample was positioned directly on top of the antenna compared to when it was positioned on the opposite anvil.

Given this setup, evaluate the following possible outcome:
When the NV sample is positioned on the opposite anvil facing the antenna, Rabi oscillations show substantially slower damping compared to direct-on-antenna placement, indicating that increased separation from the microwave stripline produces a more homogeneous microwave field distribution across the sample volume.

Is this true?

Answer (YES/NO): YES